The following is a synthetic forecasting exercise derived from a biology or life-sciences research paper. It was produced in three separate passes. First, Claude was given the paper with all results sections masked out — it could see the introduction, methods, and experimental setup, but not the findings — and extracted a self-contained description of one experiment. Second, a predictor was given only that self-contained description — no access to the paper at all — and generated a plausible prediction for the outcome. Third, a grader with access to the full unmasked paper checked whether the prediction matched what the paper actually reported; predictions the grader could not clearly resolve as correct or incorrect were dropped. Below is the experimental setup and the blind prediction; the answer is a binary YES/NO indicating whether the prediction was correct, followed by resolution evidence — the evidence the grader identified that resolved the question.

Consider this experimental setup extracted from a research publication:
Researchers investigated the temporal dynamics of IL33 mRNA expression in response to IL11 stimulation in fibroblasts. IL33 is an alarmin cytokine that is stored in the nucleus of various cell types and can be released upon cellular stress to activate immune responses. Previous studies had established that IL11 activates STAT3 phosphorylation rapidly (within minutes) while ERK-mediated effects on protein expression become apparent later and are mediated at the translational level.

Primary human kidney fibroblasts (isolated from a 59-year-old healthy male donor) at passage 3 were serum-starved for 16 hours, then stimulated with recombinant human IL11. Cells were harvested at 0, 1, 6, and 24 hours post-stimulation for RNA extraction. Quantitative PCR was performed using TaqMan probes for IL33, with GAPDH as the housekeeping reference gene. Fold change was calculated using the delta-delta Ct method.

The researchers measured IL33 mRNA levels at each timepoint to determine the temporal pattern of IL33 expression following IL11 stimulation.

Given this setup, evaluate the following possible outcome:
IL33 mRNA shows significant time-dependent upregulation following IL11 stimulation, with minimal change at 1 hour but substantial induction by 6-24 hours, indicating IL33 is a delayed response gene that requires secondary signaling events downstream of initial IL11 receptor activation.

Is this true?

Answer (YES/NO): NO